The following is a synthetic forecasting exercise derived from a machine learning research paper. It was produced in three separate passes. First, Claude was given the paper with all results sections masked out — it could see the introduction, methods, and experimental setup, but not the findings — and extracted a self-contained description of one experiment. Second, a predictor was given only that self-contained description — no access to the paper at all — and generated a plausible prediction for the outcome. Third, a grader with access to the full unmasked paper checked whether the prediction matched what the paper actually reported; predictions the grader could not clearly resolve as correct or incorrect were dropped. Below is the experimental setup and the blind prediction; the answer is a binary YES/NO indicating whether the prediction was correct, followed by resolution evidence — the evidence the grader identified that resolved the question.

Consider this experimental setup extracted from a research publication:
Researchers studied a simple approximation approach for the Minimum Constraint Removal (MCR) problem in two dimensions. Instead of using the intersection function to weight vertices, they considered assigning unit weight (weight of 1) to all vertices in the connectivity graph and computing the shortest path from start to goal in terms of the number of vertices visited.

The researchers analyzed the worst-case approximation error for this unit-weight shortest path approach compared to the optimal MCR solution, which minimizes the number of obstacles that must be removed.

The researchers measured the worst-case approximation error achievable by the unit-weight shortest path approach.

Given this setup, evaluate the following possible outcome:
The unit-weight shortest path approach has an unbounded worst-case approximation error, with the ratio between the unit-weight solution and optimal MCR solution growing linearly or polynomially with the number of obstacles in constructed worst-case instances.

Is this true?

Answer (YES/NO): YES